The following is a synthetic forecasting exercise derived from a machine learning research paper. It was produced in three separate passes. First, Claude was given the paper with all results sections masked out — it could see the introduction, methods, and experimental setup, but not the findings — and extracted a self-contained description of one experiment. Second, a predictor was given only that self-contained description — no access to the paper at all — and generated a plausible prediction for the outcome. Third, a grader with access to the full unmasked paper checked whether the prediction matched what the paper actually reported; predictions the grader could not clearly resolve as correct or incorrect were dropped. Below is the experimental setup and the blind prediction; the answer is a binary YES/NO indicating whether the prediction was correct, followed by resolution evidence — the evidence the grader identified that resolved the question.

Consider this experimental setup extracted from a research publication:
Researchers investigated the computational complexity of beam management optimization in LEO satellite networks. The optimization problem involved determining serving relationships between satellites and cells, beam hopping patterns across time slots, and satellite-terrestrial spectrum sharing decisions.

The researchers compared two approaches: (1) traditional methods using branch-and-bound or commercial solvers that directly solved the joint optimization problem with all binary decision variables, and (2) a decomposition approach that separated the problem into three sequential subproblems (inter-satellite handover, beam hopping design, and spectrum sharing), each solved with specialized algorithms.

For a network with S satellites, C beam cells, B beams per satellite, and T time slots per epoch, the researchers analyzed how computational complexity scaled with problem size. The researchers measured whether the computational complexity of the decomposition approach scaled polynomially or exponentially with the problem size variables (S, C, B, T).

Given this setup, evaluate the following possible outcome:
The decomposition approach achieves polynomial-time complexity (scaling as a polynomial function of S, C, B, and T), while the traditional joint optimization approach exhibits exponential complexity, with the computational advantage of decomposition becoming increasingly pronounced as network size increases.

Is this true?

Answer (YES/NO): YES